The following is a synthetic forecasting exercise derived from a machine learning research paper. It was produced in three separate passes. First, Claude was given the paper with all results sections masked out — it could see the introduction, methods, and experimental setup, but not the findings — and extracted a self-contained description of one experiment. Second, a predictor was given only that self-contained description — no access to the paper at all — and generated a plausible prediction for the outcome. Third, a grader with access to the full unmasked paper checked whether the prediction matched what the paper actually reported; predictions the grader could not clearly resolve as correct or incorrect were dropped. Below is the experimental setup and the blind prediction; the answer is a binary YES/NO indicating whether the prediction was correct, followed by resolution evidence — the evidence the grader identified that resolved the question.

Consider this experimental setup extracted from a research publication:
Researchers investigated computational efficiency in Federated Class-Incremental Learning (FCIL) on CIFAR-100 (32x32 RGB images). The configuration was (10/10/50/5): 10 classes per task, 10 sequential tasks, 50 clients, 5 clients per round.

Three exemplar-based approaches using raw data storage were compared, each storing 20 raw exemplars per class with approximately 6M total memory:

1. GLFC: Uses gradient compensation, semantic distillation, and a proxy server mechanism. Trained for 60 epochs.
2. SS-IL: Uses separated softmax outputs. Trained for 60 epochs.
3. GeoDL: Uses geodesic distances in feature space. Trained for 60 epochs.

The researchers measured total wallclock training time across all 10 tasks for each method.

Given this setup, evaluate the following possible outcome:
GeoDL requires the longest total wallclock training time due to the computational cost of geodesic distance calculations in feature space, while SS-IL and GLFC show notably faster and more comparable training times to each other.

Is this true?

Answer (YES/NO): NO